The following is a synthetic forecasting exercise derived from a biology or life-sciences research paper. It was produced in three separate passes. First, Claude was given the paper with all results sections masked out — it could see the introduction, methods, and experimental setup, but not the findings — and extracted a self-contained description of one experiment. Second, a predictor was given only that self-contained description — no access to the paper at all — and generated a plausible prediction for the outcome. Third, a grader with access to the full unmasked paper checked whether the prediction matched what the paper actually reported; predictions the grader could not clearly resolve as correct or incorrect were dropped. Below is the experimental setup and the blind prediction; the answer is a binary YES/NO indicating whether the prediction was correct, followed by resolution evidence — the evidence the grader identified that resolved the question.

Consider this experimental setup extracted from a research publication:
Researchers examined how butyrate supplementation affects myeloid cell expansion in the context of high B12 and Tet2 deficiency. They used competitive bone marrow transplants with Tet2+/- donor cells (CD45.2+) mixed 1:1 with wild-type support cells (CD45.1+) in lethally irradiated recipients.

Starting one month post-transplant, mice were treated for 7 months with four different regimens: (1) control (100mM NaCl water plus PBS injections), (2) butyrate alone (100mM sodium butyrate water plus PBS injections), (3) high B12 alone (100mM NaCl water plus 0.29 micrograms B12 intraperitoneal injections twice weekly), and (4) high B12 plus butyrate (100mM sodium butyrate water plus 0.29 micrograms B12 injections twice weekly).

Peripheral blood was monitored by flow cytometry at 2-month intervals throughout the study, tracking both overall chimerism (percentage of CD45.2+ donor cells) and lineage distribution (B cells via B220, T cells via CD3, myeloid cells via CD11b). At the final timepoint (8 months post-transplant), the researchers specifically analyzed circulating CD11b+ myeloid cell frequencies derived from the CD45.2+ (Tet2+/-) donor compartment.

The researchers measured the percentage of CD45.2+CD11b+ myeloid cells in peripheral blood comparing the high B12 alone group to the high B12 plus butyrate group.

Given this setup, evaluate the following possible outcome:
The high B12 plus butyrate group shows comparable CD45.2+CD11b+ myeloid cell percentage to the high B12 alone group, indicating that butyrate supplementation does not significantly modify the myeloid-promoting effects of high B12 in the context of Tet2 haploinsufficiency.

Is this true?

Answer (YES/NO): NO